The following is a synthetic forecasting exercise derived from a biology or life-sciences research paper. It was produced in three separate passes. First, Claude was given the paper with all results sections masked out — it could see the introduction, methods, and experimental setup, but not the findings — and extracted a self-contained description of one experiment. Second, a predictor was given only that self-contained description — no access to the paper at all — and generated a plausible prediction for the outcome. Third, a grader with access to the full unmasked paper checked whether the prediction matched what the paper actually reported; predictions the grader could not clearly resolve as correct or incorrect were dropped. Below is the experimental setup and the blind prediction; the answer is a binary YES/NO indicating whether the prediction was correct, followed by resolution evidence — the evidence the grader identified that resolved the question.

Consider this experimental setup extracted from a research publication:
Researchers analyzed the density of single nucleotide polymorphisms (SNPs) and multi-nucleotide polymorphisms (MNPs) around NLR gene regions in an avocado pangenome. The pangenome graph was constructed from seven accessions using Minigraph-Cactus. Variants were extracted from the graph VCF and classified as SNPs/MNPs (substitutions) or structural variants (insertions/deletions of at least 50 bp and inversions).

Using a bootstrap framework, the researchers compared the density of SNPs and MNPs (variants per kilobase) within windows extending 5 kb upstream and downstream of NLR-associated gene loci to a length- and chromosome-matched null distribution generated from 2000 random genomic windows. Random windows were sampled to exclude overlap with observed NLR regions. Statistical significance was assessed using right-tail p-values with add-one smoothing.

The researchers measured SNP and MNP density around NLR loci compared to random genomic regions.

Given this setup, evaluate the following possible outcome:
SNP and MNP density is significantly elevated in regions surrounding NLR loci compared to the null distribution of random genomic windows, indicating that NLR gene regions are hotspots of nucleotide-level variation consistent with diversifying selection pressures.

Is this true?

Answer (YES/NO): YES